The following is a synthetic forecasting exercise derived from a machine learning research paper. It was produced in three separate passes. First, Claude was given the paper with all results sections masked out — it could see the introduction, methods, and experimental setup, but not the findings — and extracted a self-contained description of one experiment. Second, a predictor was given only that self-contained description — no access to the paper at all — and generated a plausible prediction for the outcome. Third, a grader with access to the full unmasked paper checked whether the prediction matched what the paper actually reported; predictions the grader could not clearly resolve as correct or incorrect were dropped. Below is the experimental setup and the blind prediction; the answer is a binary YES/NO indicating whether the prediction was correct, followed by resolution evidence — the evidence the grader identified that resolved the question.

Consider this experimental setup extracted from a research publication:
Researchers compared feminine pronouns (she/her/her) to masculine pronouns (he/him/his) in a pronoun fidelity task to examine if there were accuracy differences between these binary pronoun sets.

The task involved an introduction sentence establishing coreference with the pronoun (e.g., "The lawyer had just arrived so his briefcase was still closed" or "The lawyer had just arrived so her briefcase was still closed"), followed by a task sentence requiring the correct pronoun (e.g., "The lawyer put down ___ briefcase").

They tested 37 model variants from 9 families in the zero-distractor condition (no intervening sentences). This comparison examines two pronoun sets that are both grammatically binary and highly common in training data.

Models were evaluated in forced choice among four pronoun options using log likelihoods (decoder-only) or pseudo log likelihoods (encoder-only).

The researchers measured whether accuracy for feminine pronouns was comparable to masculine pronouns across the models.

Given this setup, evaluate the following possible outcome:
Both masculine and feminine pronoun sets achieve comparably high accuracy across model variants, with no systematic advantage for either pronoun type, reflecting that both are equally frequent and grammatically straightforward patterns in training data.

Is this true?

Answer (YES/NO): NO